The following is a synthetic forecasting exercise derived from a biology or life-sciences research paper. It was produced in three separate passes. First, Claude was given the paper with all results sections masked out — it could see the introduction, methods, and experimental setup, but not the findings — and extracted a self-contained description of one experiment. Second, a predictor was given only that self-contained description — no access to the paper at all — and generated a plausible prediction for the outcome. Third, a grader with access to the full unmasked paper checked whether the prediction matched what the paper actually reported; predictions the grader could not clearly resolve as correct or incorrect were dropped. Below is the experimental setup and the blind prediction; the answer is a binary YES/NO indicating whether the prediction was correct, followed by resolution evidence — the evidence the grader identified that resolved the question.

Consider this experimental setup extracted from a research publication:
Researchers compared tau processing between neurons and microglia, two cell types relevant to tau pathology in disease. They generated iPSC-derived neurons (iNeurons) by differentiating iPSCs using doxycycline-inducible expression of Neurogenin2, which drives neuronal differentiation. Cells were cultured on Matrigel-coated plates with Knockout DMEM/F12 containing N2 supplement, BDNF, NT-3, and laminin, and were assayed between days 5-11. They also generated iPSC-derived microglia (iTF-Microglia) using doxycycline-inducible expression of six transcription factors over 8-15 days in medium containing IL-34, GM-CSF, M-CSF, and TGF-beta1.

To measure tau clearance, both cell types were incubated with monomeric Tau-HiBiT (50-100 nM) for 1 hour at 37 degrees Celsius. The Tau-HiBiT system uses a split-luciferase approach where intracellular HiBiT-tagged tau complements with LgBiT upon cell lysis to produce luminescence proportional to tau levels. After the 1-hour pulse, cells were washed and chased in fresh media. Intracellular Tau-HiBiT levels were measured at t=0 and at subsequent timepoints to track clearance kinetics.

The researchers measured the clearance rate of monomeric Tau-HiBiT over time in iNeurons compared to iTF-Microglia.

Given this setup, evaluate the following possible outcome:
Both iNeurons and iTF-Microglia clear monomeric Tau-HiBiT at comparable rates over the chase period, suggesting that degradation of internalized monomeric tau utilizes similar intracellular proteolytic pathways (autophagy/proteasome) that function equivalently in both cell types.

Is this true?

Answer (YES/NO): NO